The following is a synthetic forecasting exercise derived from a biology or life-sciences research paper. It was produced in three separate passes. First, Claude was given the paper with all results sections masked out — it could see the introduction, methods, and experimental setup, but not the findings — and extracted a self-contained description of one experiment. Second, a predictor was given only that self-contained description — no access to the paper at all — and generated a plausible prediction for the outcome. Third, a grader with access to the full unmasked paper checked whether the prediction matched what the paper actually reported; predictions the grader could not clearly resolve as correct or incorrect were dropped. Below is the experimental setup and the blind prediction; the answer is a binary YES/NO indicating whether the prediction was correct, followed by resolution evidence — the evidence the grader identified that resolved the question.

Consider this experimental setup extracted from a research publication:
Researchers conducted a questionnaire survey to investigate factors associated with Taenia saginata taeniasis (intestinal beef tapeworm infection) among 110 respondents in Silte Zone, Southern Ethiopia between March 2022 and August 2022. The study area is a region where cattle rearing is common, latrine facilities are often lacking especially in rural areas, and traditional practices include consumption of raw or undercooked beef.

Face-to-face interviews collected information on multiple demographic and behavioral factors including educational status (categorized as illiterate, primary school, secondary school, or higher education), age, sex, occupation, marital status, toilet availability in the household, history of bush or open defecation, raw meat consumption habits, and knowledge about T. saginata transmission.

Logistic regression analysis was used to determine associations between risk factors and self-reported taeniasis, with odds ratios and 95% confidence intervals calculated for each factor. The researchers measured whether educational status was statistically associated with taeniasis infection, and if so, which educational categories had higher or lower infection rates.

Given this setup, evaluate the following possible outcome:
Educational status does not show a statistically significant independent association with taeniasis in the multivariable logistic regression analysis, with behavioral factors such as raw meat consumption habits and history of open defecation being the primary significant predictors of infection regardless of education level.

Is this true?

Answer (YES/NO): NO